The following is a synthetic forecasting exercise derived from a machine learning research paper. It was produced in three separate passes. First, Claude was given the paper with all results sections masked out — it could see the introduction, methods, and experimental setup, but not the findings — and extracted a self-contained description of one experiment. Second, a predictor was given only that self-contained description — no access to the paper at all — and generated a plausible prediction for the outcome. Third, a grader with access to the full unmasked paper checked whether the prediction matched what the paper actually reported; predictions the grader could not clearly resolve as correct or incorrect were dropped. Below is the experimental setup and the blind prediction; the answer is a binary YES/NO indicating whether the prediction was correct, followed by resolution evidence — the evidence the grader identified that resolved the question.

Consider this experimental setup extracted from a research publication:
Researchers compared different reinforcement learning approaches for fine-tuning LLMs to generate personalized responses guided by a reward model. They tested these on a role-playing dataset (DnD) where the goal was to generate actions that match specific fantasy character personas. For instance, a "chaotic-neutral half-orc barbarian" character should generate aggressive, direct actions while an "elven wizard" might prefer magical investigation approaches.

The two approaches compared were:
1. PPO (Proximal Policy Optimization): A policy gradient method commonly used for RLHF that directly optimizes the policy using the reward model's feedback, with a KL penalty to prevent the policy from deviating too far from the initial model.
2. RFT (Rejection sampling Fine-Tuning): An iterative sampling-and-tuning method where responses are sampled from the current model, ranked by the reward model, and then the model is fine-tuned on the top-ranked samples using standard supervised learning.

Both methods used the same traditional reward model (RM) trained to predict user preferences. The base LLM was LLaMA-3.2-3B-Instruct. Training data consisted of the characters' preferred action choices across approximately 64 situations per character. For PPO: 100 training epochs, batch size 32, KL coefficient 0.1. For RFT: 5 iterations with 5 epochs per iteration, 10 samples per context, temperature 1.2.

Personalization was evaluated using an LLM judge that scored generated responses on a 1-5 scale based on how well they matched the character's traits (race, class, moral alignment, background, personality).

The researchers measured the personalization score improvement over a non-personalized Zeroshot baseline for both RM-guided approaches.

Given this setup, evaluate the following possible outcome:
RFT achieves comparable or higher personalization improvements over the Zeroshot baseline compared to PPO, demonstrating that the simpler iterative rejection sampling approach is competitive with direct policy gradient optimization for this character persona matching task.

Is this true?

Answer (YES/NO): YES